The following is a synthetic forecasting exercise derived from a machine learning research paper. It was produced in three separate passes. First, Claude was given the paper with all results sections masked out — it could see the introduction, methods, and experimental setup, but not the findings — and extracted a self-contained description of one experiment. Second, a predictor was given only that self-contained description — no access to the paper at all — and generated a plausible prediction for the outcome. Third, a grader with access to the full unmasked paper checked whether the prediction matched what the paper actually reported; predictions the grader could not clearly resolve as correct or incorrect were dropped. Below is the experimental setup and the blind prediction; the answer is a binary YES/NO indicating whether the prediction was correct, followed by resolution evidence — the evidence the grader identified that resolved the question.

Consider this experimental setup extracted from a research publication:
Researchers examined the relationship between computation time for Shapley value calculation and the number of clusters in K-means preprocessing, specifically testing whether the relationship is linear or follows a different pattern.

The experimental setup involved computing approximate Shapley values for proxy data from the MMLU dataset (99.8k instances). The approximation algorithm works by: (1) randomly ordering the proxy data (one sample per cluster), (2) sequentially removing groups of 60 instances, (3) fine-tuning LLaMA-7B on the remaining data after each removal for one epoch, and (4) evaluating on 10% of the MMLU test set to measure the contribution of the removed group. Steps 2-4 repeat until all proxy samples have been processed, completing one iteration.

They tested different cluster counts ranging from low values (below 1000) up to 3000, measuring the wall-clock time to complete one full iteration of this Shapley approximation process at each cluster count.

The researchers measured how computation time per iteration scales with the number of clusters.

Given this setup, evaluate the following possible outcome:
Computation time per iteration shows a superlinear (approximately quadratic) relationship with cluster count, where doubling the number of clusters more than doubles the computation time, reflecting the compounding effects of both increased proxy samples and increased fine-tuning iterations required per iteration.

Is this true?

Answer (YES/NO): NO